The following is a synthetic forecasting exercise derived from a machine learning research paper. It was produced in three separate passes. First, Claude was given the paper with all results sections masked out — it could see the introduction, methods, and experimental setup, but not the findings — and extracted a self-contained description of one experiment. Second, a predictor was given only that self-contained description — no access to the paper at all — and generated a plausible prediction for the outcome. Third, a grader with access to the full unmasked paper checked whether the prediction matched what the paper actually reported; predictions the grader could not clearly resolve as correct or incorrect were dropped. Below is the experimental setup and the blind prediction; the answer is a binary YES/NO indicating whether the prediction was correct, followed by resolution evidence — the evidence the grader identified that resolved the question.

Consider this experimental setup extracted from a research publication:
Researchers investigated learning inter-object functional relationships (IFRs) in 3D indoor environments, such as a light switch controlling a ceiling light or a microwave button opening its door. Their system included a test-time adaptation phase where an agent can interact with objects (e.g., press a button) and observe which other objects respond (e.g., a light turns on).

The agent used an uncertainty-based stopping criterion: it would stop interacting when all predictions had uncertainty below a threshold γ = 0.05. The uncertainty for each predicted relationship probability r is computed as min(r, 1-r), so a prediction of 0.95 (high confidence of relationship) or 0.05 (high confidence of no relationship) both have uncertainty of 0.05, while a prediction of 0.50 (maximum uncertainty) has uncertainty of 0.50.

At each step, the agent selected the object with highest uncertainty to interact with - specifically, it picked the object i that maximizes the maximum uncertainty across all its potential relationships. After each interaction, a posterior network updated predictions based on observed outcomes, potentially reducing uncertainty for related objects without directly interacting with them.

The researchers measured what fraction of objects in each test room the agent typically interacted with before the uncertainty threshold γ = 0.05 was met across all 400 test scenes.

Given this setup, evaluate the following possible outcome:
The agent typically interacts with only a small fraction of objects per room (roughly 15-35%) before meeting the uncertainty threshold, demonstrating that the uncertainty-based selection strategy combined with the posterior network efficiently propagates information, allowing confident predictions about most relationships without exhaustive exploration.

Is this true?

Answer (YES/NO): YES